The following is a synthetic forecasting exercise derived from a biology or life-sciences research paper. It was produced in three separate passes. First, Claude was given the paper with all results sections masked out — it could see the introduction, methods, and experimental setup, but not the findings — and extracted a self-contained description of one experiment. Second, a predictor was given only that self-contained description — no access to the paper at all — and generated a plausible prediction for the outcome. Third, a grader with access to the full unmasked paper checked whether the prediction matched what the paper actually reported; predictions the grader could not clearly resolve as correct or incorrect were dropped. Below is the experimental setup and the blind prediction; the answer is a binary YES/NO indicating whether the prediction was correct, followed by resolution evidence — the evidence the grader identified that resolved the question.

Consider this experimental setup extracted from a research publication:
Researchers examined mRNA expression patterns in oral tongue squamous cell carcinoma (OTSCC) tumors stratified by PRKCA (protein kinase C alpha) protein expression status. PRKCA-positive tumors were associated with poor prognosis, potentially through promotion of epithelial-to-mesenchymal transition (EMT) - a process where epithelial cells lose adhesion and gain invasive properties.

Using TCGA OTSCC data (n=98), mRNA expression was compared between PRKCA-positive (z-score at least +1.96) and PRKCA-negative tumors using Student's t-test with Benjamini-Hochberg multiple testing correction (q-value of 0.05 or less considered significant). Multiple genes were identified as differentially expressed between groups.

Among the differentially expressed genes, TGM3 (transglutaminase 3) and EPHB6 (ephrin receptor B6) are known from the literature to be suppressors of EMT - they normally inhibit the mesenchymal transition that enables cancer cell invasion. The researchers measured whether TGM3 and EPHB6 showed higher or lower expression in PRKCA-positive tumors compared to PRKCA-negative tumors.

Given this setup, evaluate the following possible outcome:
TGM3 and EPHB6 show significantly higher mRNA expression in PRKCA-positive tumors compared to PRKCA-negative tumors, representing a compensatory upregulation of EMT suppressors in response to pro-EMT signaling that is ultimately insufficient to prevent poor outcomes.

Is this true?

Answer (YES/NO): YES